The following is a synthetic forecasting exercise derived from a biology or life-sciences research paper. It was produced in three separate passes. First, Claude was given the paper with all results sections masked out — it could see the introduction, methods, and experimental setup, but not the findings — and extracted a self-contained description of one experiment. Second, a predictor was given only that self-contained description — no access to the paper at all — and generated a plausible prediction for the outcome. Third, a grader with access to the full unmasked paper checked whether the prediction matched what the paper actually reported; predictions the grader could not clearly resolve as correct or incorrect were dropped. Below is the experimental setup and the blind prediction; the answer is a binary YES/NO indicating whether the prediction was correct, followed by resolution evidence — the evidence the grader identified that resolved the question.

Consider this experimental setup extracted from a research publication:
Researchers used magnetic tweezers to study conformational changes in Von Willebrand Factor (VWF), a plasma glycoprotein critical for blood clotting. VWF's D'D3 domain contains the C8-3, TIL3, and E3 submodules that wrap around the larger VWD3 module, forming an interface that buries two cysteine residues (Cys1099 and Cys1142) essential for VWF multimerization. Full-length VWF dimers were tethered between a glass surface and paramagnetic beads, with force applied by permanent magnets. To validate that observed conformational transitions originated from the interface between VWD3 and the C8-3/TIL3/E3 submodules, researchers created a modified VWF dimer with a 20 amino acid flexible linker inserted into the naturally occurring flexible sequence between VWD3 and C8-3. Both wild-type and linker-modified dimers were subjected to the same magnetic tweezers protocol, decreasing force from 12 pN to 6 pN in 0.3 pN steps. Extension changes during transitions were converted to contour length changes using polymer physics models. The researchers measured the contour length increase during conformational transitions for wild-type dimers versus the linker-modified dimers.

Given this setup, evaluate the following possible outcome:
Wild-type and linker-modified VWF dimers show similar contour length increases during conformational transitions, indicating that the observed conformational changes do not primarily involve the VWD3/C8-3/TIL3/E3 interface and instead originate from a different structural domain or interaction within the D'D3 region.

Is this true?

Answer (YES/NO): NO